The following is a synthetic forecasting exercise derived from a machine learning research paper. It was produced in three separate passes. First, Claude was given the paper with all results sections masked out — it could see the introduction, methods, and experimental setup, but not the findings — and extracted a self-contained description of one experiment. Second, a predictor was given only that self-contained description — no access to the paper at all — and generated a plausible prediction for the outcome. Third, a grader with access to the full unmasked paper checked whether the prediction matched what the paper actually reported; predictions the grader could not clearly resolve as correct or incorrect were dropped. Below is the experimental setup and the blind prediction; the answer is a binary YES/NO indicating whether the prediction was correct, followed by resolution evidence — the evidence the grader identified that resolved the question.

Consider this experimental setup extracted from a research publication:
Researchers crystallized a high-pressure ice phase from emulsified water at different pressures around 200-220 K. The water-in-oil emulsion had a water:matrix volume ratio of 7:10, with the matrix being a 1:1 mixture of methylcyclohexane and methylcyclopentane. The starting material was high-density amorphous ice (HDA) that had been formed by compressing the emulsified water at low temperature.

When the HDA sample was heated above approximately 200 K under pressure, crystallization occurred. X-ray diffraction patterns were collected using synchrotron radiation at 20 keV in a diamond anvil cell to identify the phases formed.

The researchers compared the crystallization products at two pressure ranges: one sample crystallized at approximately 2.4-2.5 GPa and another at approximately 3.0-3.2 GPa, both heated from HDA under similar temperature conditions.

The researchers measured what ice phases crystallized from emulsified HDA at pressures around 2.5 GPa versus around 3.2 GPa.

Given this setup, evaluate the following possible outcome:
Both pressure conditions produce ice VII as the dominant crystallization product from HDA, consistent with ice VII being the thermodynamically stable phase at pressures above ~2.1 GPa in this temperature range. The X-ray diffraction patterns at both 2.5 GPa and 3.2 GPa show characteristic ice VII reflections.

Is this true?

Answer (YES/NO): NO